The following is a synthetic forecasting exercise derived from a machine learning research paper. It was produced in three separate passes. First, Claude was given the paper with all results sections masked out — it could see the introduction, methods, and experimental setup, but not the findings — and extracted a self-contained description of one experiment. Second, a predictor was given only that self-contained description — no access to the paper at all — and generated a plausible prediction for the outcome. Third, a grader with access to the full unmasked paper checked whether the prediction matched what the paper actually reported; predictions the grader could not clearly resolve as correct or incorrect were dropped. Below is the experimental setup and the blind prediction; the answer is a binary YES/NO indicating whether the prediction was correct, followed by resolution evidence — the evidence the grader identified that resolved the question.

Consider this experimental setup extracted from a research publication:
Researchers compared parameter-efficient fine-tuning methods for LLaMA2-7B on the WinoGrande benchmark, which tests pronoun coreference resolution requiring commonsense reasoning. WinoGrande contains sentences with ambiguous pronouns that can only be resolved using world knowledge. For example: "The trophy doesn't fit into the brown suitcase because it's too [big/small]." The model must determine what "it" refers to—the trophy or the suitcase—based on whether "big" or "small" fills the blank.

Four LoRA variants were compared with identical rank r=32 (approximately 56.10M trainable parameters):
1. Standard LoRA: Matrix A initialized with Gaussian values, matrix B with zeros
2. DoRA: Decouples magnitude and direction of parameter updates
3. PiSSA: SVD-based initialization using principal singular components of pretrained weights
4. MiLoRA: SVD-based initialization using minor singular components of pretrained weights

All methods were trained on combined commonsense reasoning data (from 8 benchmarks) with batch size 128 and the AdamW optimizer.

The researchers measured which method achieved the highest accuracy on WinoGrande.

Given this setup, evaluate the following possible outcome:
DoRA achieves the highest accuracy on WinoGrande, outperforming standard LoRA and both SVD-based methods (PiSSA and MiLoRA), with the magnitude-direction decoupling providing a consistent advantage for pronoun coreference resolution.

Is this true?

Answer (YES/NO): YES